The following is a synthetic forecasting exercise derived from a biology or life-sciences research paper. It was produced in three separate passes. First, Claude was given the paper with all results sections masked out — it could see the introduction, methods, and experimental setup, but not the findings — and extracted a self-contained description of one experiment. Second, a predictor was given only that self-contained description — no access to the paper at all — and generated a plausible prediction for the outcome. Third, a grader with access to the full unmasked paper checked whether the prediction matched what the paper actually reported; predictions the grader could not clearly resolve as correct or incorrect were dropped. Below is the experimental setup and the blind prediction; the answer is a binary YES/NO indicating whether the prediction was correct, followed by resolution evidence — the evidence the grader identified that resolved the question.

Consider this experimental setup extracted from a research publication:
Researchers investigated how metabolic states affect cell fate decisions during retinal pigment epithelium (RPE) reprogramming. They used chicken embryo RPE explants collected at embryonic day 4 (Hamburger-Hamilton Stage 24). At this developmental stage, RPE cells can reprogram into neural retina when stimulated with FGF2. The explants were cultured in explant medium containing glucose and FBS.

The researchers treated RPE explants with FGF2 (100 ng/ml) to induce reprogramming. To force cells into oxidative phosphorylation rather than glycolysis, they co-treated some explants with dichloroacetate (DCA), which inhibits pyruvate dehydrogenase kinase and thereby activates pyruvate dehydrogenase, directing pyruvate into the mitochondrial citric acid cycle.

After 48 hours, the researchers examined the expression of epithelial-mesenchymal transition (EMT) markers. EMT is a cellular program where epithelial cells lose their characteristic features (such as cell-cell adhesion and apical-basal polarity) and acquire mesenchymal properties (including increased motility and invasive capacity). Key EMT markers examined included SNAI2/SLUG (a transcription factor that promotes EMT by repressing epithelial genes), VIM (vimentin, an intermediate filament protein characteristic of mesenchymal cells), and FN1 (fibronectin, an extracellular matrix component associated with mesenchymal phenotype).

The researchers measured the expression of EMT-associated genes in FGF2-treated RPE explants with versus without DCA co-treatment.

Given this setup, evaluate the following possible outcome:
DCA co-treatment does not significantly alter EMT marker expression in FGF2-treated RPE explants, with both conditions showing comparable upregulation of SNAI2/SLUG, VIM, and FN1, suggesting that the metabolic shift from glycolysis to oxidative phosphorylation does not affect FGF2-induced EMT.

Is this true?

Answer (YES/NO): NO